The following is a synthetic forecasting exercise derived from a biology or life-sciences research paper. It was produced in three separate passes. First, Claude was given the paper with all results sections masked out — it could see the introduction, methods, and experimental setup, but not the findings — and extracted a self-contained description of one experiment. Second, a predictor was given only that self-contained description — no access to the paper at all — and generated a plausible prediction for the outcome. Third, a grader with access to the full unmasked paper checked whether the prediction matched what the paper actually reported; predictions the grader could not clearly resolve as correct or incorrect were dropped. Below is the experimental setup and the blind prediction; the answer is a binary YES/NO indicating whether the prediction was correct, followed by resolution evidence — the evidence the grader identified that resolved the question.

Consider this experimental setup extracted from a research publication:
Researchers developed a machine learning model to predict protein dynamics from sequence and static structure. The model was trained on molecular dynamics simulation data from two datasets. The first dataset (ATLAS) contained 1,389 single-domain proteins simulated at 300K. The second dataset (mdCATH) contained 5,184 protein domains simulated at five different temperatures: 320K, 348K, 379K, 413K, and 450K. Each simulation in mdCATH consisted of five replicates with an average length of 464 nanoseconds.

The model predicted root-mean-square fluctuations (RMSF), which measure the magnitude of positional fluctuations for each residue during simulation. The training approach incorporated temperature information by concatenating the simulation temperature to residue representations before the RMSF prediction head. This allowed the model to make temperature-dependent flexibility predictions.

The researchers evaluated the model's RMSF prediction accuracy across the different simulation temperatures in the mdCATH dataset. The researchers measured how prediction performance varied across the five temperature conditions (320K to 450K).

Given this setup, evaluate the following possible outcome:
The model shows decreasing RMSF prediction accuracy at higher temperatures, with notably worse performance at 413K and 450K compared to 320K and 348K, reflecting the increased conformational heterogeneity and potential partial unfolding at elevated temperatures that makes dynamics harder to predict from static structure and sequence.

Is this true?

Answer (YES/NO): YES